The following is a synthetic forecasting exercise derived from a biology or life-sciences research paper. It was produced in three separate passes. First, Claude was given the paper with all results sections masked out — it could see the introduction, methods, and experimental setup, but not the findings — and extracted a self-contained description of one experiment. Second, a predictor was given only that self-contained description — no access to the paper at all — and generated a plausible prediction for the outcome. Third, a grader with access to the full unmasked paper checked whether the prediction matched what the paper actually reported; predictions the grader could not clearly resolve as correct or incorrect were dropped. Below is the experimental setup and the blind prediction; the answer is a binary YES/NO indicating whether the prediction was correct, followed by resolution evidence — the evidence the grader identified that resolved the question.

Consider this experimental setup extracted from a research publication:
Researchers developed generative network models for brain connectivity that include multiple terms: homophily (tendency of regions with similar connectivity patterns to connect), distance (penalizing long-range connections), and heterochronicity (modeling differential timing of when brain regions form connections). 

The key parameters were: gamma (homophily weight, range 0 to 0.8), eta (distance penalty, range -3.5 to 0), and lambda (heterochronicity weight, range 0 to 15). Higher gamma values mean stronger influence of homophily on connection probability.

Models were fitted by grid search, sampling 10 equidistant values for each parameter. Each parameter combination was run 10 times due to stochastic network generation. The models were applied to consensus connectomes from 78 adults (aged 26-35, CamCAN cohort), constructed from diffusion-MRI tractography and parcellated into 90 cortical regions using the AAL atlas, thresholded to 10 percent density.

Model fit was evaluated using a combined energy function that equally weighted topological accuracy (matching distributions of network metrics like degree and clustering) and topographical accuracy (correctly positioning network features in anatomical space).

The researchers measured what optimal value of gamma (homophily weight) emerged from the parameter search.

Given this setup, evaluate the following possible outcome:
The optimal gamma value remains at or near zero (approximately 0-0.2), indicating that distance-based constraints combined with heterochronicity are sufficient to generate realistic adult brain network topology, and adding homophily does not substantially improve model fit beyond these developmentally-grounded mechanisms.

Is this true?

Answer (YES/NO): NO